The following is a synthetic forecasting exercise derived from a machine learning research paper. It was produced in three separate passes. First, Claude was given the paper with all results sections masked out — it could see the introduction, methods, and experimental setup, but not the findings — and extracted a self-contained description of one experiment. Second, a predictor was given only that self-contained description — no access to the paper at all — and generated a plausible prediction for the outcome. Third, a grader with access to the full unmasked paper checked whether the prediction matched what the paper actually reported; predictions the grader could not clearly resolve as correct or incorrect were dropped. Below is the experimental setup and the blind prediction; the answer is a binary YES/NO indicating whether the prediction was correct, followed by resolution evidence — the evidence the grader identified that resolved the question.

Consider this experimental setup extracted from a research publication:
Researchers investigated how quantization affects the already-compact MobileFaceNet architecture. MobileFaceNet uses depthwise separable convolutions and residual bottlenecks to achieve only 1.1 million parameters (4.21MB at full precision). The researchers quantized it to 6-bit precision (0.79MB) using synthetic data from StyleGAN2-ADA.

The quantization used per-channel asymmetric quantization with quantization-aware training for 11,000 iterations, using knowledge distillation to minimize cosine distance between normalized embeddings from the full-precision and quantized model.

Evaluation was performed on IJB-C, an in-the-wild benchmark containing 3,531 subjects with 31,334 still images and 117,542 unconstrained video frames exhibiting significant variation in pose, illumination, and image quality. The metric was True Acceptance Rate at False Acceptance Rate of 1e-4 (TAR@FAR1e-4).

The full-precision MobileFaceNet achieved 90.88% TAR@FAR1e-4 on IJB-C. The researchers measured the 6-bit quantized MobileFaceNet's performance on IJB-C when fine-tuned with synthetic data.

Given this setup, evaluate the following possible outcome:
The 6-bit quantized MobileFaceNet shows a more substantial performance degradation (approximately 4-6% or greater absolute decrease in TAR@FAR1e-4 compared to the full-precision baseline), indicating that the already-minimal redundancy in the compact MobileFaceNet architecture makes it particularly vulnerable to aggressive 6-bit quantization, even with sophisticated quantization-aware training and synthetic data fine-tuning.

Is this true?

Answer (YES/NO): YES